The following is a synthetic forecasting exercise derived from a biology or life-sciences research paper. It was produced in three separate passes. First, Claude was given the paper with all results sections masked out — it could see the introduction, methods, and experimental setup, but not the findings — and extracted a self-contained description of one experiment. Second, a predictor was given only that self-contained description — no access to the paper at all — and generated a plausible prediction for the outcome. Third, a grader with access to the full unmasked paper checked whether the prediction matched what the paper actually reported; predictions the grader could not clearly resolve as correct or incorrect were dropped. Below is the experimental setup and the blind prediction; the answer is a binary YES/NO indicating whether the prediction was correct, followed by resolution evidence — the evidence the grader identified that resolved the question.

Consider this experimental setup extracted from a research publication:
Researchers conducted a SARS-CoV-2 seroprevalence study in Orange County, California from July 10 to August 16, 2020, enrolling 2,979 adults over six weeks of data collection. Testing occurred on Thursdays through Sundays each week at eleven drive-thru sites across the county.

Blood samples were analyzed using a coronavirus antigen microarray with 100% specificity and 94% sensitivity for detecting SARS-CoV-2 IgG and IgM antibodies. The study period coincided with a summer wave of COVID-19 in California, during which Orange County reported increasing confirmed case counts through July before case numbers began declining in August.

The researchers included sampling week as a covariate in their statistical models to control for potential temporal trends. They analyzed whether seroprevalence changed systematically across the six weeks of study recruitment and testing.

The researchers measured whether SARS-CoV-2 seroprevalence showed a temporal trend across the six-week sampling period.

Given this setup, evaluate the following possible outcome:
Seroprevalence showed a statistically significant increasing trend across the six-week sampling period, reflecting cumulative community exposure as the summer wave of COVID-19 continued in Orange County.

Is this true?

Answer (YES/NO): NO